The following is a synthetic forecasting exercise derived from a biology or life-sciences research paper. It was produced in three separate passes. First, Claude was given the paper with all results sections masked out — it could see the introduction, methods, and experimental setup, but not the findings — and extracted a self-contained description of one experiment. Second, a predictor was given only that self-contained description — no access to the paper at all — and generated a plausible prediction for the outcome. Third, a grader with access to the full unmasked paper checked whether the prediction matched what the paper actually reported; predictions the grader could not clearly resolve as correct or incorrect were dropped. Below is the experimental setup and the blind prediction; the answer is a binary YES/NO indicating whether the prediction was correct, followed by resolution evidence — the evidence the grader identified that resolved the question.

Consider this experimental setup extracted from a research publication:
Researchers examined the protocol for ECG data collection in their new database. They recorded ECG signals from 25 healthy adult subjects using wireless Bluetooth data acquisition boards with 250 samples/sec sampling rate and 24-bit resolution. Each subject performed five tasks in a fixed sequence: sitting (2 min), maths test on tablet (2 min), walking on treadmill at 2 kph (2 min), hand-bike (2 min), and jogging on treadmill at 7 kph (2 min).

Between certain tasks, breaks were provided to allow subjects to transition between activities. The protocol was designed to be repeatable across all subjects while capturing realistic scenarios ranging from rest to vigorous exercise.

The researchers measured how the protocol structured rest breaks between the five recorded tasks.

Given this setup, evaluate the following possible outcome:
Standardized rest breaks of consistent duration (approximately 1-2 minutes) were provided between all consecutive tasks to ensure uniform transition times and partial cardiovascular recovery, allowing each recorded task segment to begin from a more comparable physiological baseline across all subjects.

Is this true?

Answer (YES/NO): NO